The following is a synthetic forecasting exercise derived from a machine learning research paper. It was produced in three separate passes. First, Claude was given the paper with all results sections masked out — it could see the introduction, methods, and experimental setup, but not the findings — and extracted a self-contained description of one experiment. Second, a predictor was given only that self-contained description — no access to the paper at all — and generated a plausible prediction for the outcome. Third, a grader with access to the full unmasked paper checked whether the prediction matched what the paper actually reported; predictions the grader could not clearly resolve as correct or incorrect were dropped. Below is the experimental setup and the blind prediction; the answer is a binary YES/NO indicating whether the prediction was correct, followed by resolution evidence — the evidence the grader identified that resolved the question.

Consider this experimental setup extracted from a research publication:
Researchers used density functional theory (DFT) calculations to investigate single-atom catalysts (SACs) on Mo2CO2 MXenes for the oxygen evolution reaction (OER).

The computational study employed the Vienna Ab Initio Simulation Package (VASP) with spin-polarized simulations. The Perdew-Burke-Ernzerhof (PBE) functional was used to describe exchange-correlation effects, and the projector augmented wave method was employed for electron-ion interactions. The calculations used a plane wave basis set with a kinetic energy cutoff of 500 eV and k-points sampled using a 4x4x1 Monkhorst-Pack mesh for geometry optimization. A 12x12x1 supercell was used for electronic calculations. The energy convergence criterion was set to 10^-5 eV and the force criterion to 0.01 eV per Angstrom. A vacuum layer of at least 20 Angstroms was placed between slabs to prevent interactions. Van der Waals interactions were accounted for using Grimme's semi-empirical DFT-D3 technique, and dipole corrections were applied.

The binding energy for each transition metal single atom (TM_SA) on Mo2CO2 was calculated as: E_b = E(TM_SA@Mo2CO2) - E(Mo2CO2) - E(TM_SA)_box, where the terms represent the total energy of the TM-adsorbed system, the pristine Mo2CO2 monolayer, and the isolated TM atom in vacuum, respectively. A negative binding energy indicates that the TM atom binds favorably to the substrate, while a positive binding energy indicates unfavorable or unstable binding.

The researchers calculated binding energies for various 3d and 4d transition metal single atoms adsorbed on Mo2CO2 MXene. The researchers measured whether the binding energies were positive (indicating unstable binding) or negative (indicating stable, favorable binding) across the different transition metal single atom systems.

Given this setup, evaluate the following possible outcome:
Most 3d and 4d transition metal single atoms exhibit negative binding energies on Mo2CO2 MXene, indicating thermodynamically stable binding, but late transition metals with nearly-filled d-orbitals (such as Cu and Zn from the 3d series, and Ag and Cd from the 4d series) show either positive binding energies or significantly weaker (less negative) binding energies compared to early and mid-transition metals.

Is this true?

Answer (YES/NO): NO